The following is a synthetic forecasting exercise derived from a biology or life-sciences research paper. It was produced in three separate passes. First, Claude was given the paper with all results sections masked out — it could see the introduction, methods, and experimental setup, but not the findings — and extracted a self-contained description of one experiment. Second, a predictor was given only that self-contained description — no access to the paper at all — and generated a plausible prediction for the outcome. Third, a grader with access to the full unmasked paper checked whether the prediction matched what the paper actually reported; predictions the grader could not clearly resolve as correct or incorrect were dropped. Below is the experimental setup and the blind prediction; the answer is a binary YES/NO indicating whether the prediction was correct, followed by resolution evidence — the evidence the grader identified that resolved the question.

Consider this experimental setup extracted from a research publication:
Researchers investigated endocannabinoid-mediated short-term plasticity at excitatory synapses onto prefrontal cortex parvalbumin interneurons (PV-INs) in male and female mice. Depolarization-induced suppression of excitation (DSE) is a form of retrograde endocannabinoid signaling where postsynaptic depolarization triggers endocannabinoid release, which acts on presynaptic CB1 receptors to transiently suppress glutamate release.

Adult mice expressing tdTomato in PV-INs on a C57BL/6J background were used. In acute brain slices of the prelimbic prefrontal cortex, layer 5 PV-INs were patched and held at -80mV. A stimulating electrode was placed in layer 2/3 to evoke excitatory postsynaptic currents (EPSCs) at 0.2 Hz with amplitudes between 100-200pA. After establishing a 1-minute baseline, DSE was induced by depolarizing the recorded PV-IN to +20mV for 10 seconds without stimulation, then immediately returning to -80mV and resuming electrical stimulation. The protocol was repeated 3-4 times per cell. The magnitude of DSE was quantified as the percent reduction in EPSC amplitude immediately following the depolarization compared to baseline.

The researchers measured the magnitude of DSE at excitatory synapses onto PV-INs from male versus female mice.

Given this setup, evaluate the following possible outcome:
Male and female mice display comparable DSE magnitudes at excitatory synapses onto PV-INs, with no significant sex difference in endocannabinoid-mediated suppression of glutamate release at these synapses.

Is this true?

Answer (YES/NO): YES